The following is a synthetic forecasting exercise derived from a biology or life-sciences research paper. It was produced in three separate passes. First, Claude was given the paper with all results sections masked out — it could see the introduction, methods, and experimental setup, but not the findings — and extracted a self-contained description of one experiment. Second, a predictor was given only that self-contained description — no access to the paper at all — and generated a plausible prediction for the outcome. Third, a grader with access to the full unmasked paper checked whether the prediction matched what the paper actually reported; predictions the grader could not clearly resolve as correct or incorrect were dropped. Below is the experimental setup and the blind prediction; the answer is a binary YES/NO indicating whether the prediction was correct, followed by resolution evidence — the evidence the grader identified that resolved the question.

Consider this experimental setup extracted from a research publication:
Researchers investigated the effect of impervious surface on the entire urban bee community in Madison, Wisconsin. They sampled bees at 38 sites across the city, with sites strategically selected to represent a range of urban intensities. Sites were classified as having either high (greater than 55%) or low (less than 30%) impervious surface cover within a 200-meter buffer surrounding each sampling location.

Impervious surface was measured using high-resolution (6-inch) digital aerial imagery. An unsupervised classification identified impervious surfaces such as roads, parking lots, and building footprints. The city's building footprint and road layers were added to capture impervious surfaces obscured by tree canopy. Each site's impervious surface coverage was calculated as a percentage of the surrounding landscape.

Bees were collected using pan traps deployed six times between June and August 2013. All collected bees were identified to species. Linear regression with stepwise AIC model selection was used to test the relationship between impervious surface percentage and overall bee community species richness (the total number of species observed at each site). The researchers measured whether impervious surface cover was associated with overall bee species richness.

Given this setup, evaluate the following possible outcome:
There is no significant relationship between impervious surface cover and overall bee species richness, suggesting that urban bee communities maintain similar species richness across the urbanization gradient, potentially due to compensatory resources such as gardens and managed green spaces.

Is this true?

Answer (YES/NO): NO